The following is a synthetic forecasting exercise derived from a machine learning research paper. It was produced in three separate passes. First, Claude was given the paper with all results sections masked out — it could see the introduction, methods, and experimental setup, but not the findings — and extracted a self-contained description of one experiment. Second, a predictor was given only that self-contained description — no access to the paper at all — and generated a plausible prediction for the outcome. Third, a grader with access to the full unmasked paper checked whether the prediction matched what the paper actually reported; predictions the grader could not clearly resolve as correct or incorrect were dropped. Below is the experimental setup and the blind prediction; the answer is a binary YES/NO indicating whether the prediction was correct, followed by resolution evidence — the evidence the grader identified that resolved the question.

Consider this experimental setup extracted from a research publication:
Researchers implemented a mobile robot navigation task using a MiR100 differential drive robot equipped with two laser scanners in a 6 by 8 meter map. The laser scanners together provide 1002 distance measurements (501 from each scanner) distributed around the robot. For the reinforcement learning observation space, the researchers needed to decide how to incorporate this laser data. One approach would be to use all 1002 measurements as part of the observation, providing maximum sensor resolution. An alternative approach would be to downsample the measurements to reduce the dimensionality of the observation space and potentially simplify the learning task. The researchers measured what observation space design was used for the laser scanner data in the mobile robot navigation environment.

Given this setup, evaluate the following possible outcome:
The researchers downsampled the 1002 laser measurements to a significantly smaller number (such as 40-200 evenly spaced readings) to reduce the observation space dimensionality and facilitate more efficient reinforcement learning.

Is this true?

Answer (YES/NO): NO